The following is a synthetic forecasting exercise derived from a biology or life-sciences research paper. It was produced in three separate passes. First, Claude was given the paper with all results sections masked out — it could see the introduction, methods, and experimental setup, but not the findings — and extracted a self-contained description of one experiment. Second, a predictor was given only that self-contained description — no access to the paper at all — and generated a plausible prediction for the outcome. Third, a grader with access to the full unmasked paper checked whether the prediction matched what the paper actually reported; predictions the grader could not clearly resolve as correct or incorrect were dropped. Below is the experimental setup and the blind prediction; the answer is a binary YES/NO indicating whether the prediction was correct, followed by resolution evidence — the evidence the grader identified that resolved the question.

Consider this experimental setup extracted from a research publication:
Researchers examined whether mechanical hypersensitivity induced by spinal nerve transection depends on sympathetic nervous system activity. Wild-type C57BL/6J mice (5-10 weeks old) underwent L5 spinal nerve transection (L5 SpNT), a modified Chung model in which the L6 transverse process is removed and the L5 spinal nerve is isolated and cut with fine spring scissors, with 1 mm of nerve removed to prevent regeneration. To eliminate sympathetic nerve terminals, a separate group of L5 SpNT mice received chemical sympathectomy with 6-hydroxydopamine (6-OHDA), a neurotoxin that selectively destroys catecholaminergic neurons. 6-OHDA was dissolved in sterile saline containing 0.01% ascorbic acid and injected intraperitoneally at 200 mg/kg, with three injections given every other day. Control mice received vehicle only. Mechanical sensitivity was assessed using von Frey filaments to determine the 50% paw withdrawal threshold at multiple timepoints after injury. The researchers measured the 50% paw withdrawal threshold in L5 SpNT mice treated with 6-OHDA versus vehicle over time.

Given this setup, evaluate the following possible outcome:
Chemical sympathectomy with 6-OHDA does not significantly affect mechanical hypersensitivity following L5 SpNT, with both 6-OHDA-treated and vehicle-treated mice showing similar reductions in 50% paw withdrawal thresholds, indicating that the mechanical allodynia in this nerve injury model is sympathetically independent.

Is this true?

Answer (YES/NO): NO